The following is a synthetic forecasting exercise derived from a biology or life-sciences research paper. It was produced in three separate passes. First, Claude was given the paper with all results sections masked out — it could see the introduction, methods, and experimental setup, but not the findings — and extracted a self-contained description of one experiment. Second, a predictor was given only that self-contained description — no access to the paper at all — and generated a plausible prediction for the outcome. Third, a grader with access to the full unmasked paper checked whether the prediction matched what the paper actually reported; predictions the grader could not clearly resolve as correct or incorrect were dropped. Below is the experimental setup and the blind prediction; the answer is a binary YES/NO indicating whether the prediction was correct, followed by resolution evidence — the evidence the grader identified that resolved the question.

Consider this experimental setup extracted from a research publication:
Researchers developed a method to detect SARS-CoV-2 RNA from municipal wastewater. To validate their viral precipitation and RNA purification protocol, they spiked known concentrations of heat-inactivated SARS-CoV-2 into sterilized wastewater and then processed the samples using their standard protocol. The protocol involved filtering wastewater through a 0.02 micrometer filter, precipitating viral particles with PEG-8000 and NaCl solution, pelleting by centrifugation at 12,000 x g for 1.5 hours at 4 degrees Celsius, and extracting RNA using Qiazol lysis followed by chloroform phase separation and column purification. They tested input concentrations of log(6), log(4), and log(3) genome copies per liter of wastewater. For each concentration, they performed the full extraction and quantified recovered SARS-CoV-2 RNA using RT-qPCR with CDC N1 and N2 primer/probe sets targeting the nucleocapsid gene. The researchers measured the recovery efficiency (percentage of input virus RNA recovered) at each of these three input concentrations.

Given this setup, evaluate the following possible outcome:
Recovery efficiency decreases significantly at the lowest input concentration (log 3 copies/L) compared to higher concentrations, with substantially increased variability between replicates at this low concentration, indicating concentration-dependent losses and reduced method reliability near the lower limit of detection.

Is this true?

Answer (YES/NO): YES